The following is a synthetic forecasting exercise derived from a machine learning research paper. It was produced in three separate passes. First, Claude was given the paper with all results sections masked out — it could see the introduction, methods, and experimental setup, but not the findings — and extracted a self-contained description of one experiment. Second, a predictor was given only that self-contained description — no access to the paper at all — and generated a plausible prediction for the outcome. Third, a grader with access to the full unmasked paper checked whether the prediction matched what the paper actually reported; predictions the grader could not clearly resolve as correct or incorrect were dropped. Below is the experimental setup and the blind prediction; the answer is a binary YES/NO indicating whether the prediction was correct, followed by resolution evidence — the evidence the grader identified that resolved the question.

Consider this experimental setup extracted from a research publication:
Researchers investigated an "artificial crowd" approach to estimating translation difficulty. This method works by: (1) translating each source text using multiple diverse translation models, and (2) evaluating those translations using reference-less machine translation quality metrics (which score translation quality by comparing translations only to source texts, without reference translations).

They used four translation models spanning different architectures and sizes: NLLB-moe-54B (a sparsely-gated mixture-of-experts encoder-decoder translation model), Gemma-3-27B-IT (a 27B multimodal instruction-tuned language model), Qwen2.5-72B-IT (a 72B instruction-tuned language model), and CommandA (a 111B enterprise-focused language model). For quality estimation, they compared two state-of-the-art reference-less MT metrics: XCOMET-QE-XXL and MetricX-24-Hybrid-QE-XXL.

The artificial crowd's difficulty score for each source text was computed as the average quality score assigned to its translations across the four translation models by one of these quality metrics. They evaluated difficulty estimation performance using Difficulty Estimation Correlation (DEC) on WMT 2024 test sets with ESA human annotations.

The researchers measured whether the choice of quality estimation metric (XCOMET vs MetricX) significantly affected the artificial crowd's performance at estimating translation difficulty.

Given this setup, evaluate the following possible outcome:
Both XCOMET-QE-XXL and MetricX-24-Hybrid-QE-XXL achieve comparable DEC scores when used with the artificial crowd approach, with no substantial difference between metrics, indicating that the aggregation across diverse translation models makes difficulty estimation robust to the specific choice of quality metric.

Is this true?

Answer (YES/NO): NO